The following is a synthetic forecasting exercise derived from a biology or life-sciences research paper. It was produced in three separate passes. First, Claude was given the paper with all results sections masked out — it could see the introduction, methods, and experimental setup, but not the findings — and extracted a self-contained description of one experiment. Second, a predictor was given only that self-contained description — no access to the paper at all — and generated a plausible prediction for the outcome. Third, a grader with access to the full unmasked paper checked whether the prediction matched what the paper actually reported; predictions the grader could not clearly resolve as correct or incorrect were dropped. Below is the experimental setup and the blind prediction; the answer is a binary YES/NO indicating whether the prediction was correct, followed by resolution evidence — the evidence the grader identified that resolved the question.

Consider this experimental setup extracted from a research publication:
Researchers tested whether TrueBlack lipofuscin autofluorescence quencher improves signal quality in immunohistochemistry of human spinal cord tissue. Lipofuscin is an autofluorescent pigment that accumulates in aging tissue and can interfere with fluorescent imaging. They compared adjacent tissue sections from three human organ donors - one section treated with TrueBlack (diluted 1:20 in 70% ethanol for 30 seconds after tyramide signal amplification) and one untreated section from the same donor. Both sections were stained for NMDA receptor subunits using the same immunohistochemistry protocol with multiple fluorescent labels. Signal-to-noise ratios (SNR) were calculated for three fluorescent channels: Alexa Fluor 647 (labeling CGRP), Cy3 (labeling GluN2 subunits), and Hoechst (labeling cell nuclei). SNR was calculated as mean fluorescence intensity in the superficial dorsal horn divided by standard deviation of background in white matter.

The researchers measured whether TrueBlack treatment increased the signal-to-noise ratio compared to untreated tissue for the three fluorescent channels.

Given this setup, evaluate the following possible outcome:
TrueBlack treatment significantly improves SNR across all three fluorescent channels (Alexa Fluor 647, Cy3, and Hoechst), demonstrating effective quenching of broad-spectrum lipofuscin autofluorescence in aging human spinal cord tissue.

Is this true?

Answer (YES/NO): NO